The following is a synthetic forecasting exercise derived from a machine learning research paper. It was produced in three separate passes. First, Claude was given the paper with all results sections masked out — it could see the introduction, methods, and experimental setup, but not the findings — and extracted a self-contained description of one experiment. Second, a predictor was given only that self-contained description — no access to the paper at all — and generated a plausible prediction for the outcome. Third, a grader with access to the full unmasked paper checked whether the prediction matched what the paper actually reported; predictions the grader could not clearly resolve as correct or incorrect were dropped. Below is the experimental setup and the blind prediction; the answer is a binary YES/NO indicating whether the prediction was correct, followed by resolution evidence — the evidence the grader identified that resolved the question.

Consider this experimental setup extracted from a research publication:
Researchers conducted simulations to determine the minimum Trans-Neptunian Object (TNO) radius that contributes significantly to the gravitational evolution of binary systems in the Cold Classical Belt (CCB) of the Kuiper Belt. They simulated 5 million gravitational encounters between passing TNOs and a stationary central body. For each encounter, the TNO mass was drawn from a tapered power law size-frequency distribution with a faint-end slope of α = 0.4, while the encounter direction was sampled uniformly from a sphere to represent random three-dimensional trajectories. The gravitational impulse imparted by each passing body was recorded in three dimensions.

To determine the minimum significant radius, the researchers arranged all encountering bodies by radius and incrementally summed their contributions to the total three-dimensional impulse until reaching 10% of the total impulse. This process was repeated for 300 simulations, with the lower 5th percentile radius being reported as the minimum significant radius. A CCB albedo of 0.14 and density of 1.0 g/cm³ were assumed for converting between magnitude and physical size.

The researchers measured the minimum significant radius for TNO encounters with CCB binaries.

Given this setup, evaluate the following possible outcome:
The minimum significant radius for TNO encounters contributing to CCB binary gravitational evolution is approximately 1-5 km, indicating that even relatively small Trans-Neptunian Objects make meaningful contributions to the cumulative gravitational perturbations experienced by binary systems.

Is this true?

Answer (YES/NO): NO